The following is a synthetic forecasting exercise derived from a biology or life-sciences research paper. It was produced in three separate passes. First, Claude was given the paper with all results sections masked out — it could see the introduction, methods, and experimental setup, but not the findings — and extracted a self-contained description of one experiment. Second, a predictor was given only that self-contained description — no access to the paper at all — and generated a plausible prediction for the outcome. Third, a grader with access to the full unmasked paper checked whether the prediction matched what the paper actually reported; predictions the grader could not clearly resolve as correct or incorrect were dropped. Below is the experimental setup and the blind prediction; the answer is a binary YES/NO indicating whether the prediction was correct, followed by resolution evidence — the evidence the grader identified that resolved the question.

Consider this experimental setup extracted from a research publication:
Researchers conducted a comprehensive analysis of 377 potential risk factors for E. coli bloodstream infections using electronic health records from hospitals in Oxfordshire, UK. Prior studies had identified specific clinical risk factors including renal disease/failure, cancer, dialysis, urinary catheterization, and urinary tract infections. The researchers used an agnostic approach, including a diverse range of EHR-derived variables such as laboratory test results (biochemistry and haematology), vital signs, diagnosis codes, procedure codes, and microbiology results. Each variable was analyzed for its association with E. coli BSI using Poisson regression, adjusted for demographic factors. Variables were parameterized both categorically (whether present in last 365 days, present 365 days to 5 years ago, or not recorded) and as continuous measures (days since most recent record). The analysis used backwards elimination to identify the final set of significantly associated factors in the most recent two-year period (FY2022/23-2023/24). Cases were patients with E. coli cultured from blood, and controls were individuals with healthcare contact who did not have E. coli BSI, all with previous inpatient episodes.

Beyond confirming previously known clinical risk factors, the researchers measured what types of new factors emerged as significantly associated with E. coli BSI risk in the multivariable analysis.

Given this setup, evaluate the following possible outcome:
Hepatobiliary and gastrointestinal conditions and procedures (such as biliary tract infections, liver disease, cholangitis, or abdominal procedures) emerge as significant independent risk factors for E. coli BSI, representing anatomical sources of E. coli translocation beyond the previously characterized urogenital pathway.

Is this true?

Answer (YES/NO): YES